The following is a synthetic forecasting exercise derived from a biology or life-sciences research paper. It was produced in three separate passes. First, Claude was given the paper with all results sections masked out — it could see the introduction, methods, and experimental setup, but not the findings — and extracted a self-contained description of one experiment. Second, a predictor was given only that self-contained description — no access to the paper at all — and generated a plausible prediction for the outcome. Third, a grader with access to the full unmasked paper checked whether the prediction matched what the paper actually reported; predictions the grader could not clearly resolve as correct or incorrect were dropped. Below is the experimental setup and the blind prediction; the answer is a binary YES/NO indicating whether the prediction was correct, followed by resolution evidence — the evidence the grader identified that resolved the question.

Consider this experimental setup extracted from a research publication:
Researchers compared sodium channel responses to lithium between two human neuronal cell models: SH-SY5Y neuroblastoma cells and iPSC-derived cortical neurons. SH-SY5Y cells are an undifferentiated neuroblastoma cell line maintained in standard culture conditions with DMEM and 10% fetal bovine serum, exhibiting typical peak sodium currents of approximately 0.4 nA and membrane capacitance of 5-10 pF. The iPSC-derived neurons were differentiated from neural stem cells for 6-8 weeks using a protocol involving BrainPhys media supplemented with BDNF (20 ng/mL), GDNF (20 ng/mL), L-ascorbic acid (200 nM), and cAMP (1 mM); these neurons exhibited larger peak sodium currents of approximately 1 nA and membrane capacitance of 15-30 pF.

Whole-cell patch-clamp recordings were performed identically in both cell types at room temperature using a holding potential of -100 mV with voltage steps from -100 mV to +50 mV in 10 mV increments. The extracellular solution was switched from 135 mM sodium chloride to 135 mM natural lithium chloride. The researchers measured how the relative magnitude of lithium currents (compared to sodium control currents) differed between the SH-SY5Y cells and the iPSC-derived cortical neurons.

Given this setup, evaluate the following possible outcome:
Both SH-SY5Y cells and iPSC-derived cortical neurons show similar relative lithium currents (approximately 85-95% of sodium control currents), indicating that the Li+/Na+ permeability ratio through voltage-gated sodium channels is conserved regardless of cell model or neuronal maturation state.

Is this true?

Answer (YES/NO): NO